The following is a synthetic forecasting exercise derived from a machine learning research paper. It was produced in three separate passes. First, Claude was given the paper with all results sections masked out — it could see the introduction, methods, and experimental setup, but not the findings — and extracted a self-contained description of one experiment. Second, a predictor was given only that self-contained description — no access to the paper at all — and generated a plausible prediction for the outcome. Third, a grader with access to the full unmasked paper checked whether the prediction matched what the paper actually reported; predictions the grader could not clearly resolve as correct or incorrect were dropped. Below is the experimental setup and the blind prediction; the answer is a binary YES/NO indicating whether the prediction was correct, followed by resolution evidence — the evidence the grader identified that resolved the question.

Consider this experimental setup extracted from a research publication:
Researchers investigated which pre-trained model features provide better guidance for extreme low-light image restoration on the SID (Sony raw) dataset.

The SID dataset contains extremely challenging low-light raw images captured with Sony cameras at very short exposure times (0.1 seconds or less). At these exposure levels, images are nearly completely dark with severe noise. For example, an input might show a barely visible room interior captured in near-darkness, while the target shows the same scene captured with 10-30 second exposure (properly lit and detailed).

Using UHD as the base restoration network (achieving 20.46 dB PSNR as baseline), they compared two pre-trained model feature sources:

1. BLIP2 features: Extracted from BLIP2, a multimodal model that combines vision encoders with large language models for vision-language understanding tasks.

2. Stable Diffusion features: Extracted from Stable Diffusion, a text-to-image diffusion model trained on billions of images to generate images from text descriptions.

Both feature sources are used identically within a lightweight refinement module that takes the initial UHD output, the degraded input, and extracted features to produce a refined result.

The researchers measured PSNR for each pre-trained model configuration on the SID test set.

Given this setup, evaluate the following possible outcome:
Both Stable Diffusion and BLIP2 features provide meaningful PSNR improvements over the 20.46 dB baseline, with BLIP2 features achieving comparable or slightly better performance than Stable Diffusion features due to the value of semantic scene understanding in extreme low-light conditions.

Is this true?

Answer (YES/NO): NO